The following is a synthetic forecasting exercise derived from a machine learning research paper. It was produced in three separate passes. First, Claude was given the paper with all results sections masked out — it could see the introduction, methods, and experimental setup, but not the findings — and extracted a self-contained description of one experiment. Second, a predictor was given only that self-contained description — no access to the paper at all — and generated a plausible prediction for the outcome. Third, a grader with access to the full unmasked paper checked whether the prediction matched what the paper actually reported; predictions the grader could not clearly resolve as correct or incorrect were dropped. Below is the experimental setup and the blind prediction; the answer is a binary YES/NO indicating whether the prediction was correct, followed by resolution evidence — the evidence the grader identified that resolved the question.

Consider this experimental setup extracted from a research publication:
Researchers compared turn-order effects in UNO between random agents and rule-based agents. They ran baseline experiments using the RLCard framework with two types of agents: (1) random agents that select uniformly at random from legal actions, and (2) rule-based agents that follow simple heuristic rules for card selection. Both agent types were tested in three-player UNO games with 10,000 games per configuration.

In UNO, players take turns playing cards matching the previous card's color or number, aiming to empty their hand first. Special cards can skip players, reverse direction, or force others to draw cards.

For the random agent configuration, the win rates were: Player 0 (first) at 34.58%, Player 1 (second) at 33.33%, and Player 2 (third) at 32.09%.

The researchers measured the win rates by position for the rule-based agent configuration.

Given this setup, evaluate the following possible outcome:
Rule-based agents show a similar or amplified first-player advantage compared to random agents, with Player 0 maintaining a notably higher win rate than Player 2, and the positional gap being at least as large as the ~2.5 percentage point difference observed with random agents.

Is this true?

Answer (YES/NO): NO